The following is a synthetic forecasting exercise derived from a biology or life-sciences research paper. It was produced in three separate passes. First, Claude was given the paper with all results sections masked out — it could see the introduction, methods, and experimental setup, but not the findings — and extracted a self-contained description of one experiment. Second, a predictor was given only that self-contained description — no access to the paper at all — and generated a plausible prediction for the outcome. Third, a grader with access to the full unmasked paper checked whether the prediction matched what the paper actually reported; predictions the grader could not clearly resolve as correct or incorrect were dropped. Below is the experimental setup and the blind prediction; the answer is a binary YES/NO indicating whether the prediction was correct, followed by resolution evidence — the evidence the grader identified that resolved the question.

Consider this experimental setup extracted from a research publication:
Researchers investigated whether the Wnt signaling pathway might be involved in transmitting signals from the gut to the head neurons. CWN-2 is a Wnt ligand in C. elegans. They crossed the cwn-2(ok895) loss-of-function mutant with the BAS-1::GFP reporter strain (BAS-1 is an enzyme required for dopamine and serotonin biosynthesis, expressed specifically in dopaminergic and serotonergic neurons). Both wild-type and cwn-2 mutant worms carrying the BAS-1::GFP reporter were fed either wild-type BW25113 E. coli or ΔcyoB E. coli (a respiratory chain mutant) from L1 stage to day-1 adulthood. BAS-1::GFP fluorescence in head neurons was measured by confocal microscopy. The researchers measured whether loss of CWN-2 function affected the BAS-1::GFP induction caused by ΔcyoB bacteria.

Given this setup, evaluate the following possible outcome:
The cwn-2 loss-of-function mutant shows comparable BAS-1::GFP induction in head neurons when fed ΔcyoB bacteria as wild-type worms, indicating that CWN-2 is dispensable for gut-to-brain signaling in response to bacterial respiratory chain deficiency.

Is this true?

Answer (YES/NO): NO